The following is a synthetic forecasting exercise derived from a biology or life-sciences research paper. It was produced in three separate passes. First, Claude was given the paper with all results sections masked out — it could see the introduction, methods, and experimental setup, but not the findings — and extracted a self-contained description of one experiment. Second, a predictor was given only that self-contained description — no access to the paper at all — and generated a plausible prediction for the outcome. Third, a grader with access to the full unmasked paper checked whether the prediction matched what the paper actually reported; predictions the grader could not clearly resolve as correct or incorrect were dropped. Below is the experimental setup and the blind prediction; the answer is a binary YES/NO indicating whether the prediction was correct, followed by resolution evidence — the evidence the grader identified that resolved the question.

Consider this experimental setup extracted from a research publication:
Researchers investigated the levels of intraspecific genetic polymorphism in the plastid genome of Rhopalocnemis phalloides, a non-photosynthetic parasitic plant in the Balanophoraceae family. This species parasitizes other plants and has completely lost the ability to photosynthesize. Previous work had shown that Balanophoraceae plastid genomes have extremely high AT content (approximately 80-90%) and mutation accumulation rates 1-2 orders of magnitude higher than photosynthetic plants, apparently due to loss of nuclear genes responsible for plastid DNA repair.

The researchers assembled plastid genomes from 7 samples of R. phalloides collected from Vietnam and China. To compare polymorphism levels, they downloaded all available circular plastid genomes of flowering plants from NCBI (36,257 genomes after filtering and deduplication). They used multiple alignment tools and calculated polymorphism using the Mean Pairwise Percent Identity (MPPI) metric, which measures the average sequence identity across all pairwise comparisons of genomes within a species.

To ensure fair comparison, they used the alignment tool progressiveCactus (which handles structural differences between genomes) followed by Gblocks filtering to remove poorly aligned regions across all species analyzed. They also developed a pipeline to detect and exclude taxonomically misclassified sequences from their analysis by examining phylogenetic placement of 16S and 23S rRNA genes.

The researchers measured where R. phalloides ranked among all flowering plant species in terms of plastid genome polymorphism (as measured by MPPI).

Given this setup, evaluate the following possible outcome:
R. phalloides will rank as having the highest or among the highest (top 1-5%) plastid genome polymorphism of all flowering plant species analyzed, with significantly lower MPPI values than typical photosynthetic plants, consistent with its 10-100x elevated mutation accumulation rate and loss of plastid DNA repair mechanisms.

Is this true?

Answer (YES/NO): YES